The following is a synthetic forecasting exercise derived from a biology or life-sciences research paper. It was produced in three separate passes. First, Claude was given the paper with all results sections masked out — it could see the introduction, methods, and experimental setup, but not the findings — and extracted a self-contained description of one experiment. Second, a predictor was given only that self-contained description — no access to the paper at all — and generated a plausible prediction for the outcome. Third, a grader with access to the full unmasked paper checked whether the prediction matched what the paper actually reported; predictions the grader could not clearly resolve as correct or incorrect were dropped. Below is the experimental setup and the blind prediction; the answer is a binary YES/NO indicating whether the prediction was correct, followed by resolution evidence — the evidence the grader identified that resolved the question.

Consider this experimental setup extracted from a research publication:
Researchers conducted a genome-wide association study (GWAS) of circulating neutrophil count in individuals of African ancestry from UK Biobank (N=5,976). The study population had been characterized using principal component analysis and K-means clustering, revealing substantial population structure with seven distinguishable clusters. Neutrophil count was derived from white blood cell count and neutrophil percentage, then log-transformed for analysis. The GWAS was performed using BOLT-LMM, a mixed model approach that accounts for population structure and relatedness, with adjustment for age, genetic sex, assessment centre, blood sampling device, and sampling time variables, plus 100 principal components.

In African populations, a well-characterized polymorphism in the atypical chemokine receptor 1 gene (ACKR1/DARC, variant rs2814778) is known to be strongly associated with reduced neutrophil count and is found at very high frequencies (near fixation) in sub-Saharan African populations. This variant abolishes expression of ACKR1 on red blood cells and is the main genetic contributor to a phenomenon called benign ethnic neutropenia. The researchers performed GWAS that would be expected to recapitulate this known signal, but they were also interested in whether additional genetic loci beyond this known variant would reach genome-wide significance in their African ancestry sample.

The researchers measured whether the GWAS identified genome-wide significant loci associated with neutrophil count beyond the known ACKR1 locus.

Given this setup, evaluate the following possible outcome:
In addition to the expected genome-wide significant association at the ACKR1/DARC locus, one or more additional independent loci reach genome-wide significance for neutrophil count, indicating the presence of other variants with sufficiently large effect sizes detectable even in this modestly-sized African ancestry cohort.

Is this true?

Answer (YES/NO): YES